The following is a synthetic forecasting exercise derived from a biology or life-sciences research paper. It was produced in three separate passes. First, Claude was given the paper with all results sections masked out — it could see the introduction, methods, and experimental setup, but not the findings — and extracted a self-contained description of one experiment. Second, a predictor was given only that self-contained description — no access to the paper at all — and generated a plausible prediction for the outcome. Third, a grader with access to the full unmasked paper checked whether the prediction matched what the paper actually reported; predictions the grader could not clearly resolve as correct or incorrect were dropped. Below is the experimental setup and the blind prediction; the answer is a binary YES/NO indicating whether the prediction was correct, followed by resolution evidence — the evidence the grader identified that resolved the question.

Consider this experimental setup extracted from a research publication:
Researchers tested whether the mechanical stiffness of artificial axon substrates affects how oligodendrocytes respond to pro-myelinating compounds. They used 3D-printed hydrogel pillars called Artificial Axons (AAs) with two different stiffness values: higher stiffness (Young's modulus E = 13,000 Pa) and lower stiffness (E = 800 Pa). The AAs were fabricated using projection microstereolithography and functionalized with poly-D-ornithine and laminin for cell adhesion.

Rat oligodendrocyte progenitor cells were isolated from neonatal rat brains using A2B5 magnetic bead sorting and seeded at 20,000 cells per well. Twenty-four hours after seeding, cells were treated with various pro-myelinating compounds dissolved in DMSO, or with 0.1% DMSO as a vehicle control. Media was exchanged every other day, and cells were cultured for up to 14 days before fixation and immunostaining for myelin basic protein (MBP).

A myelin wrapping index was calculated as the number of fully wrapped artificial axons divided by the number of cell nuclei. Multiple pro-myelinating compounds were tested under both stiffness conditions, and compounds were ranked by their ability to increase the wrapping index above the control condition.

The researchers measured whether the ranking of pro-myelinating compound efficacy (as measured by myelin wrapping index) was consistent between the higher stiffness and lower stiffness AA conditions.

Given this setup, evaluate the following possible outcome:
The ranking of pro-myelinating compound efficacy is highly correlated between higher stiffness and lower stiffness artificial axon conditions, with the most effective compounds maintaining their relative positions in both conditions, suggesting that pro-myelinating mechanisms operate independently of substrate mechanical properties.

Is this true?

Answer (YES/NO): NO